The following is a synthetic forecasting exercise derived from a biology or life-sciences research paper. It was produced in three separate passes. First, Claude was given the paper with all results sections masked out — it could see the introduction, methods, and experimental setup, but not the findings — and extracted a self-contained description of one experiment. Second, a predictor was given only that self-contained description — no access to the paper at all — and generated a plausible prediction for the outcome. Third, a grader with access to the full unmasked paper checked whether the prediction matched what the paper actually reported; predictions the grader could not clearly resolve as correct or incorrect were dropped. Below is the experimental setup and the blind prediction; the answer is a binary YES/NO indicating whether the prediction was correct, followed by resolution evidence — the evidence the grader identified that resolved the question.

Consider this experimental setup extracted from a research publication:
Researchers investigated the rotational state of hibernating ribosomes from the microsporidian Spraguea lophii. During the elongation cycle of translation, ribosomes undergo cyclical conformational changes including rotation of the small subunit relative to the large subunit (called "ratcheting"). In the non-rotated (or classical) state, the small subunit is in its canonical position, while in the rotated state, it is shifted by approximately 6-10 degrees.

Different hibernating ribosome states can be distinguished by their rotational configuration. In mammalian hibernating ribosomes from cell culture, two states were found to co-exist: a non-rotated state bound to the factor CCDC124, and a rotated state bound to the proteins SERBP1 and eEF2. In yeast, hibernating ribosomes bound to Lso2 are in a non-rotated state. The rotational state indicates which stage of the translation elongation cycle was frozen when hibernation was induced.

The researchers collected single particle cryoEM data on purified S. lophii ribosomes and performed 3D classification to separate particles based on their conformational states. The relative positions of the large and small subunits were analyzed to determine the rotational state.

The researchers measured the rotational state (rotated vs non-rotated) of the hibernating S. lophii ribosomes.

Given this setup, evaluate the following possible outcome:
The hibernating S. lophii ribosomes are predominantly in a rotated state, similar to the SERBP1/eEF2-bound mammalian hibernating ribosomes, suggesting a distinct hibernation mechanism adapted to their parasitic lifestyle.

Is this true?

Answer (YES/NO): NO